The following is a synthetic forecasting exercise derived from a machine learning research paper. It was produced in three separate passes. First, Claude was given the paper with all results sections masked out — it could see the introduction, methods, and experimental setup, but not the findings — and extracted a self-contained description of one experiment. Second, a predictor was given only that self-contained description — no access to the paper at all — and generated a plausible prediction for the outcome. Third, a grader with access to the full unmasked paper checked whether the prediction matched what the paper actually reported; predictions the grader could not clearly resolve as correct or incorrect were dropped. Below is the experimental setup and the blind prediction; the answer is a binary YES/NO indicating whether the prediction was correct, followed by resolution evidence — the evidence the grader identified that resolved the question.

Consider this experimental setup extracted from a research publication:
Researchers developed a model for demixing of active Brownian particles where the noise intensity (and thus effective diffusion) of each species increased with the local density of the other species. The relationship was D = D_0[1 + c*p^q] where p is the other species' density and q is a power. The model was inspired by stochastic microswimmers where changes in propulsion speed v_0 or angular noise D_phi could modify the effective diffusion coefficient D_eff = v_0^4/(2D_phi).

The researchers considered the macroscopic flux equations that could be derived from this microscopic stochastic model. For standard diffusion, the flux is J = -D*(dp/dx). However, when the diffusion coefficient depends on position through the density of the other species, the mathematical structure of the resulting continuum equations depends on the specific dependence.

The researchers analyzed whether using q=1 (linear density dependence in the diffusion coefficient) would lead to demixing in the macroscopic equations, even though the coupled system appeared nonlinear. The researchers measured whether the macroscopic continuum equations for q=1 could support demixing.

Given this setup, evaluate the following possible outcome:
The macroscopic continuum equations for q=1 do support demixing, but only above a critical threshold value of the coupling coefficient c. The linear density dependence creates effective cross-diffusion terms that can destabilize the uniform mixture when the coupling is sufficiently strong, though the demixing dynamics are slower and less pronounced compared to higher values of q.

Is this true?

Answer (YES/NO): NO